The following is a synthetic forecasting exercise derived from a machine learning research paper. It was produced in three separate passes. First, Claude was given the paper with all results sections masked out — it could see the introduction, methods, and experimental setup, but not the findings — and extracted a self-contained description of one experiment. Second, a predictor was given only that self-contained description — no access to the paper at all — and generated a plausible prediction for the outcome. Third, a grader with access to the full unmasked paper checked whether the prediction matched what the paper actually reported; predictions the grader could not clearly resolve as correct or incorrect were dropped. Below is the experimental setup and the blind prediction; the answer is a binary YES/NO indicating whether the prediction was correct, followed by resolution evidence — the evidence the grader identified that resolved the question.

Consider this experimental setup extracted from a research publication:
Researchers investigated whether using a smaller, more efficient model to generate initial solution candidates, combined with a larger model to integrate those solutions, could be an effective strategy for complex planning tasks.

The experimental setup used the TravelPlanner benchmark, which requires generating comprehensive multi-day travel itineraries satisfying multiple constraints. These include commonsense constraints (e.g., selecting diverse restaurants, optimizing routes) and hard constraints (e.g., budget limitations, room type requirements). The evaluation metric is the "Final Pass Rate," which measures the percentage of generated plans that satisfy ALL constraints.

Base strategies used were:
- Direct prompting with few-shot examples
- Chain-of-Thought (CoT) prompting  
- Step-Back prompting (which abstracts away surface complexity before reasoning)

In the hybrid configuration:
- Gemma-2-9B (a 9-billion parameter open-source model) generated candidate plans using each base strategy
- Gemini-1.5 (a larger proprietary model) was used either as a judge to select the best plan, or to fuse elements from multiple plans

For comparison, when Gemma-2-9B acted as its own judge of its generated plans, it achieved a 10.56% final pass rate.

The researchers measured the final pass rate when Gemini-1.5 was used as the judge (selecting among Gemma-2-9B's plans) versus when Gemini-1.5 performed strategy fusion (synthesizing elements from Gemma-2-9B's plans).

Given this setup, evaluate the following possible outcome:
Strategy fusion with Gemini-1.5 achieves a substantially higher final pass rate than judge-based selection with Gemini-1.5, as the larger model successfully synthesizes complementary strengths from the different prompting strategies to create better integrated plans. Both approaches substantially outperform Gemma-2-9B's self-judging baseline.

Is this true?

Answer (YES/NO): NO